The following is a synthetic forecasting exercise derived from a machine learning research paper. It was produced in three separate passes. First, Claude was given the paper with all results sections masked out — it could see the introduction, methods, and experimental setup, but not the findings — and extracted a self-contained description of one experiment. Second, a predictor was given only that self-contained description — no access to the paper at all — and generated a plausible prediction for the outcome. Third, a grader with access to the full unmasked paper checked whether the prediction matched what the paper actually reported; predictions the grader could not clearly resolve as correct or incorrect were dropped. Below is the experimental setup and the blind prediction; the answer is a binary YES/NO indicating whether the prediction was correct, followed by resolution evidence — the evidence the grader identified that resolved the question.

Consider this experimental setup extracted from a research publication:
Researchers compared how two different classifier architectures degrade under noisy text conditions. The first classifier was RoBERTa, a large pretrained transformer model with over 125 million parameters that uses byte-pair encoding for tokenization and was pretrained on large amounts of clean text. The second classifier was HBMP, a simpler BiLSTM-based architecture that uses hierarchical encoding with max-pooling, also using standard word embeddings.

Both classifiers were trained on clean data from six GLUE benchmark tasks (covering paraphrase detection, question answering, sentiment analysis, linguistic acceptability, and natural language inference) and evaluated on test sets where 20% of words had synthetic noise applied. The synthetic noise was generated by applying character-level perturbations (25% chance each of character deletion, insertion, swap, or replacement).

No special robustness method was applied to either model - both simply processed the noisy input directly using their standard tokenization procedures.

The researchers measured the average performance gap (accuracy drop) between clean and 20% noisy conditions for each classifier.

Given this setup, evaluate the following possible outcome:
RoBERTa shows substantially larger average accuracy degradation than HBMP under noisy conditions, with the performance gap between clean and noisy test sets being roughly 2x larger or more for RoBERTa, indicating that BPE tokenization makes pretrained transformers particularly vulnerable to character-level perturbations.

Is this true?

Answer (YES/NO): NO